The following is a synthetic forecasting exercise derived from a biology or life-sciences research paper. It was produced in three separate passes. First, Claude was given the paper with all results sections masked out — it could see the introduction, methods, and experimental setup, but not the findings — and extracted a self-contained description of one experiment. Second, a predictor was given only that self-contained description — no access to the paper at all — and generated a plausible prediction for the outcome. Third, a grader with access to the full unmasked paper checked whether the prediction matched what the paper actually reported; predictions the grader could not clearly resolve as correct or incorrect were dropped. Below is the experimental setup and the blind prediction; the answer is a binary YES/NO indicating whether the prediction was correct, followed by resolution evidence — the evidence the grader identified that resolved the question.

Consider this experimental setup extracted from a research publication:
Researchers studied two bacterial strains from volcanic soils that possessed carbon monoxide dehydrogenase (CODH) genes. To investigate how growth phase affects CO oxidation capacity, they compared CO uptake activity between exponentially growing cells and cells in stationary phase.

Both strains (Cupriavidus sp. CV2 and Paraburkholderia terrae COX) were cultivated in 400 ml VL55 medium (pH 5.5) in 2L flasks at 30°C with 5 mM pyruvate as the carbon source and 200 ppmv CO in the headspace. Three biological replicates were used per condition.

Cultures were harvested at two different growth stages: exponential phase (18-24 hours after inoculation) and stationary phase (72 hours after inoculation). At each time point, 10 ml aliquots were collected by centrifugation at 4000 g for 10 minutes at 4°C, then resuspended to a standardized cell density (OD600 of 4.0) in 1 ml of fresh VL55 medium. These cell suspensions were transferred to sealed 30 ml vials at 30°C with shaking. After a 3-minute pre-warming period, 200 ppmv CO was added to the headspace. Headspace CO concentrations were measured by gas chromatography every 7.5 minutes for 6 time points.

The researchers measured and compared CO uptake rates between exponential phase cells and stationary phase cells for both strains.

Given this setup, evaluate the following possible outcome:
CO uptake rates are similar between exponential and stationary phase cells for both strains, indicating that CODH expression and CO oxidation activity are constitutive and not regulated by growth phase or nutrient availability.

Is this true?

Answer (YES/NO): NO